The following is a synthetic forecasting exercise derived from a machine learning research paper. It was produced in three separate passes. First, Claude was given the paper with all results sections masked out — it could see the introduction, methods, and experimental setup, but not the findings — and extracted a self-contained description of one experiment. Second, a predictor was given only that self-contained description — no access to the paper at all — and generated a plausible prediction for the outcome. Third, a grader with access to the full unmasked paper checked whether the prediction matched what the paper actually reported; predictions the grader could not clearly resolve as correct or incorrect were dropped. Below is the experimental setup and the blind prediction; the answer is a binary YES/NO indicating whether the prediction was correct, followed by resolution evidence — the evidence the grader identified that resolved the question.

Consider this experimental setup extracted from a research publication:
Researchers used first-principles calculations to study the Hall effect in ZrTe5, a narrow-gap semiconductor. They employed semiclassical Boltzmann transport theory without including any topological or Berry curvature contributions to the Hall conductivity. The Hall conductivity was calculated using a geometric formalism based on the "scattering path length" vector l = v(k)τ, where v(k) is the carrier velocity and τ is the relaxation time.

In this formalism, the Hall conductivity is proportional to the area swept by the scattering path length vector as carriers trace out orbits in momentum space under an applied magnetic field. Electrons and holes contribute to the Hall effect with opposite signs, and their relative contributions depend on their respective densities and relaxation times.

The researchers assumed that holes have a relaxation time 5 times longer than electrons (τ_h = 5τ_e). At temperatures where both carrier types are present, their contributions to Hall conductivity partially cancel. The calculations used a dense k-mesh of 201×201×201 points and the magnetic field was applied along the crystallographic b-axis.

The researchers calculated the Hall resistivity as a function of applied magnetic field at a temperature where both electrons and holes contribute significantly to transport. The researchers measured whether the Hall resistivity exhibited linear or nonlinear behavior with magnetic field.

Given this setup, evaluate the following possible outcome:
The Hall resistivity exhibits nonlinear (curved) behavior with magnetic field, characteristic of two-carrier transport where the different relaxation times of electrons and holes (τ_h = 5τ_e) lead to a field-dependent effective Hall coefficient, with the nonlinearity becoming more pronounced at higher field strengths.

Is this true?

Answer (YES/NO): YES